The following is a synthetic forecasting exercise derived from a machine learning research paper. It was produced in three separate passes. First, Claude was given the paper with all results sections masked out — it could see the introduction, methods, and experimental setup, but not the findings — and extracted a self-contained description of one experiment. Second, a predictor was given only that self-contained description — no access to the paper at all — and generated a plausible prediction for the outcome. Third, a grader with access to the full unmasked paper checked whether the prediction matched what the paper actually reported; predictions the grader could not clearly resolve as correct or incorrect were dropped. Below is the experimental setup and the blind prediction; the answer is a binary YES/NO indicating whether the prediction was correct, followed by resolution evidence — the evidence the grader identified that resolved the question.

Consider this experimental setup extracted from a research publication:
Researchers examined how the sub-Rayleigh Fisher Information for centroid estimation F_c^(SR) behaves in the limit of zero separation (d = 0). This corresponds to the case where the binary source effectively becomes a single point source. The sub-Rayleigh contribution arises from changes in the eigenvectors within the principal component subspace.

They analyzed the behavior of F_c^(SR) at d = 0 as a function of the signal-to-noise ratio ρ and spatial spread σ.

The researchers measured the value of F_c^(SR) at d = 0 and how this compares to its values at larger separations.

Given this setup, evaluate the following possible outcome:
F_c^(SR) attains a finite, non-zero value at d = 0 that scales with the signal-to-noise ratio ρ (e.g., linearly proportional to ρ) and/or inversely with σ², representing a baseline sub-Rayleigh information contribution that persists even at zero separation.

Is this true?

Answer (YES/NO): YES